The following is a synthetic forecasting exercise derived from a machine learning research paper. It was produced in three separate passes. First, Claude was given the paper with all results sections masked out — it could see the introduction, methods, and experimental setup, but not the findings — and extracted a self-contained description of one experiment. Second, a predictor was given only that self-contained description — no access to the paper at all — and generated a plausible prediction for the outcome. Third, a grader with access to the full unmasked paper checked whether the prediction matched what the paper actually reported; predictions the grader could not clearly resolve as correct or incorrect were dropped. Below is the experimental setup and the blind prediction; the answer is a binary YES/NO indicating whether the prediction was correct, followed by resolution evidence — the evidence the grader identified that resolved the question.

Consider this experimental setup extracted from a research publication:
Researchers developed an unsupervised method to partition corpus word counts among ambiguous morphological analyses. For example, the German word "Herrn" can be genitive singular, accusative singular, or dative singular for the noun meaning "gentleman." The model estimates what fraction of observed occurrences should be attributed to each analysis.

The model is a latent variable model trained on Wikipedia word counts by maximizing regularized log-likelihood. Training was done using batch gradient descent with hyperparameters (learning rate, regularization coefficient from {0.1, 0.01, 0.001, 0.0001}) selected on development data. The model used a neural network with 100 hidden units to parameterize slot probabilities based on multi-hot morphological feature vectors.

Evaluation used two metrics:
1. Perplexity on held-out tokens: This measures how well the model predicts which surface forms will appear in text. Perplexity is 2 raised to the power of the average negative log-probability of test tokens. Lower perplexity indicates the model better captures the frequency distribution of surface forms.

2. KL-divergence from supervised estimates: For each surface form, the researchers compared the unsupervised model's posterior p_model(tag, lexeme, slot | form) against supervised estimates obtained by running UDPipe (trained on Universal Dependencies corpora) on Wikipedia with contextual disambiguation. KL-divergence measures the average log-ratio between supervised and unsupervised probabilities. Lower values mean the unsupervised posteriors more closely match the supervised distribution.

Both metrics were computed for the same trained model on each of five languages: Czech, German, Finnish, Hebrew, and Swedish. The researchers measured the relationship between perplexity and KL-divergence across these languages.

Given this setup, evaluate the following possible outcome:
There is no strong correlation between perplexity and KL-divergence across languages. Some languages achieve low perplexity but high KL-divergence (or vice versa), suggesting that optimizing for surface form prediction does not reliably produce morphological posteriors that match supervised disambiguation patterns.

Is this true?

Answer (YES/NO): YES